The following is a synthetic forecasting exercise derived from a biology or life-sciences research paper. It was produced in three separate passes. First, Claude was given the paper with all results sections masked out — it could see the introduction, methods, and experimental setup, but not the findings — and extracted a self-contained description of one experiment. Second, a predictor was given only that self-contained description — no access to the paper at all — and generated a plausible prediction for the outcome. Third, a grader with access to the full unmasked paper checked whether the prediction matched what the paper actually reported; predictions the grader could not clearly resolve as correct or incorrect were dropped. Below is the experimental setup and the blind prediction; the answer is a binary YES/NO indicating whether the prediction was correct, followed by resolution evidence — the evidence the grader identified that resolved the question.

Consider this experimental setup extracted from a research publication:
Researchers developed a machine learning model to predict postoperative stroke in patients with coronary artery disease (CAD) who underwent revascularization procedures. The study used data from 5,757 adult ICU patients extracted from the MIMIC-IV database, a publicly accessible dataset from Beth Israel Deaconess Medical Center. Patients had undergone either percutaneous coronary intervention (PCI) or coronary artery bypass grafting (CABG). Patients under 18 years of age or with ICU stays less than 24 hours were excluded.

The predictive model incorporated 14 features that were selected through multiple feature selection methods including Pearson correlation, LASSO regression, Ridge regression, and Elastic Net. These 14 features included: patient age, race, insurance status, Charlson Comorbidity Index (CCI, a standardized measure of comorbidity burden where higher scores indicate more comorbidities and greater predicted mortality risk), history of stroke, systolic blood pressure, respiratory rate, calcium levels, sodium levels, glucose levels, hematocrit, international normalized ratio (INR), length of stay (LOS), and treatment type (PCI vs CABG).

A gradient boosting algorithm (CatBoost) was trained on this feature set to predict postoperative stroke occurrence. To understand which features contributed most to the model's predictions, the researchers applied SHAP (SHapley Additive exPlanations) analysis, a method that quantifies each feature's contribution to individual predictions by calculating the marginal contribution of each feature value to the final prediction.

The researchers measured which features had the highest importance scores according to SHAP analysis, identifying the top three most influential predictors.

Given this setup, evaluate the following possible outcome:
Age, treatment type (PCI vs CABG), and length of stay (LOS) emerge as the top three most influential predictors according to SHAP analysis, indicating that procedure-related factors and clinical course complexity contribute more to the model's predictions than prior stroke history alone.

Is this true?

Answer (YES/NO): NO